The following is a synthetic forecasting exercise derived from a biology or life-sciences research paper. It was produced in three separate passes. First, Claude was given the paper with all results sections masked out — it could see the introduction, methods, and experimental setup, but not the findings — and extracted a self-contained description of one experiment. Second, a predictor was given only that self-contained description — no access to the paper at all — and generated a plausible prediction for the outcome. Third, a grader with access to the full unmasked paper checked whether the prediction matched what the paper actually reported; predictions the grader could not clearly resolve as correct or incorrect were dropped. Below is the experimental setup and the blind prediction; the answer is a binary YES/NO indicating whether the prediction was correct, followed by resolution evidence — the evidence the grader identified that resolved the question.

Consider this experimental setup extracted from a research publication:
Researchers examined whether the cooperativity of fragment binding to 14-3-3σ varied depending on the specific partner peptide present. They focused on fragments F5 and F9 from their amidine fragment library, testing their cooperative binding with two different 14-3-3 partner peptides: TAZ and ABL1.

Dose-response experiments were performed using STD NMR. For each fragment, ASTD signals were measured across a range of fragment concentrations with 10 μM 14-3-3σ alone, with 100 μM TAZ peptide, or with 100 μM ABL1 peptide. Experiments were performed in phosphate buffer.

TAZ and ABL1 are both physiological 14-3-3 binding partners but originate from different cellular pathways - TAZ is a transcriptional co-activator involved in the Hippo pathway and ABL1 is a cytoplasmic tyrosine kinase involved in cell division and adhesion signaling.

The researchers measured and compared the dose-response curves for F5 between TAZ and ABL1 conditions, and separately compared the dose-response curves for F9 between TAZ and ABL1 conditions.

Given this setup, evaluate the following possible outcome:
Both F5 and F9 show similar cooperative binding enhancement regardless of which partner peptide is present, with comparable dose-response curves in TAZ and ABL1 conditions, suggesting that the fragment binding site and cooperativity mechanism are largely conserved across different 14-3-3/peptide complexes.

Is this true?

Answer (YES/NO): NO